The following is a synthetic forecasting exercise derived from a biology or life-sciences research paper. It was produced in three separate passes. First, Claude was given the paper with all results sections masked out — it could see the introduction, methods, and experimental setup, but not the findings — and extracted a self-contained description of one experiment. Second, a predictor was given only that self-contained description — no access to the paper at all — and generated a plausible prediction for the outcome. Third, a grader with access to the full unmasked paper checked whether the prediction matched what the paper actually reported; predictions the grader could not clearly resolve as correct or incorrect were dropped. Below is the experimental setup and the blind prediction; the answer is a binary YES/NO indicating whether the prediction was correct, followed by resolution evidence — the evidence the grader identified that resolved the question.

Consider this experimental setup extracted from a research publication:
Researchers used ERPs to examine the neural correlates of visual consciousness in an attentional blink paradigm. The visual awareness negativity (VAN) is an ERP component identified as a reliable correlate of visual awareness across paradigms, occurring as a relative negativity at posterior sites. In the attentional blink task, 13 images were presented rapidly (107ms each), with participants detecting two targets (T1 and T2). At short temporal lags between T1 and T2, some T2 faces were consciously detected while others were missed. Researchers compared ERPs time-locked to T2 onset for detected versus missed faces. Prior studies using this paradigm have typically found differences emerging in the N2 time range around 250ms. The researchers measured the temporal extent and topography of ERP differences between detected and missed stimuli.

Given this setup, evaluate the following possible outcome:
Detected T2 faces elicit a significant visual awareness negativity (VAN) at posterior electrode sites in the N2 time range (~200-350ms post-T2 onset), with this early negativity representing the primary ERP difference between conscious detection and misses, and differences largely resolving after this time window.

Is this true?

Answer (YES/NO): NO